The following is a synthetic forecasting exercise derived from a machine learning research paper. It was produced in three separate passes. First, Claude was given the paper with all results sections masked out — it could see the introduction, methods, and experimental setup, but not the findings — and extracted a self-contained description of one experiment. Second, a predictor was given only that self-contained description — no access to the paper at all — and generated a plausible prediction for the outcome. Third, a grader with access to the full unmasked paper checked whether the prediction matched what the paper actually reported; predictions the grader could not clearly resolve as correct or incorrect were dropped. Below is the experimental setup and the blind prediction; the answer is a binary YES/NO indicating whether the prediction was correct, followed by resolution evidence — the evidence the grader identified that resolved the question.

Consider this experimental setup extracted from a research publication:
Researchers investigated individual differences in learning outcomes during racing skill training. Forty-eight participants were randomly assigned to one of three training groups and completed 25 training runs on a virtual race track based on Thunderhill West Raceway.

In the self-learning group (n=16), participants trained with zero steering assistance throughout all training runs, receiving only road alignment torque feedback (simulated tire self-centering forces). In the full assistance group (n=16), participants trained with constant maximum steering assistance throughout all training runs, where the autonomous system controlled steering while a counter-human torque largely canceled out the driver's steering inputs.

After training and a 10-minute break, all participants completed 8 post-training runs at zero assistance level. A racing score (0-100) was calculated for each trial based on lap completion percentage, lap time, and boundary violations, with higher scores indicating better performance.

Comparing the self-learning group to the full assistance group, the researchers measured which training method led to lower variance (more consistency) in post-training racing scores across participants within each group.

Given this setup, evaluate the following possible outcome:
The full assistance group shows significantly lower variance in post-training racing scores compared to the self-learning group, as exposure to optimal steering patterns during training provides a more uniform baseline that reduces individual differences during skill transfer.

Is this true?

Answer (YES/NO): NO